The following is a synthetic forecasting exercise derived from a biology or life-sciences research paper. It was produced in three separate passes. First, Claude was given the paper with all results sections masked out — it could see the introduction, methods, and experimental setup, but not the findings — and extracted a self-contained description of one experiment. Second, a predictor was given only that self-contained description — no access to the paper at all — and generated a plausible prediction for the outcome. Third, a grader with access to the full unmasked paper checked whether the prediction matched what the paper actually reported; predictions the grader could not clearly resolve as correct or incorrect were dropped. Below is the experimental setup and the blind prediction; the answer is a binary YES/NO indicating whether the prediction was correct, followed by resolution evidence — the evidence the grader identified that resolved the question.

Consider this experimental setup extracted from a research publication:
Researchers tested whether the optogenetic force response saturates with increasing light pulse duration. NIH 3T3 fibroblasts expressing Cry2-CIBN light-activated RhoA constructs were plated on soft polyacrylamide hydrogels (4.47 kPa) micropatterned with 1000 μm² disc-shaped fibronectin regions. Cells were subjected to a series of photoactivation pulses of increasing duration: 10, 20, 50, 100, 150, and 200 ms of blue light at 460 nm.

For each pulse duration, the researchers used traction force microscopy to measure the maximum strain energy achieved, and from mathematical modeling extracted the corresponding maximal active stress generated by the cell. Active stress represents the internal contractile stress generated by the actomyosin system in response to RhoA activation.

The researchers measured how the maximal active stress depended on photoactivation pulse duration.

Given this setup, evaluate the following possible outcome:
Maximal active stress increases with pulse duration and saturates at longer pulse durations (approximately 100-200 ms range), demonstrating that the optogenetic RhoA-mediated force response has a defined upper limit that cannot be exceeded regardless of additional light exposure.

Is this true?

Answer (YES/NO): NO